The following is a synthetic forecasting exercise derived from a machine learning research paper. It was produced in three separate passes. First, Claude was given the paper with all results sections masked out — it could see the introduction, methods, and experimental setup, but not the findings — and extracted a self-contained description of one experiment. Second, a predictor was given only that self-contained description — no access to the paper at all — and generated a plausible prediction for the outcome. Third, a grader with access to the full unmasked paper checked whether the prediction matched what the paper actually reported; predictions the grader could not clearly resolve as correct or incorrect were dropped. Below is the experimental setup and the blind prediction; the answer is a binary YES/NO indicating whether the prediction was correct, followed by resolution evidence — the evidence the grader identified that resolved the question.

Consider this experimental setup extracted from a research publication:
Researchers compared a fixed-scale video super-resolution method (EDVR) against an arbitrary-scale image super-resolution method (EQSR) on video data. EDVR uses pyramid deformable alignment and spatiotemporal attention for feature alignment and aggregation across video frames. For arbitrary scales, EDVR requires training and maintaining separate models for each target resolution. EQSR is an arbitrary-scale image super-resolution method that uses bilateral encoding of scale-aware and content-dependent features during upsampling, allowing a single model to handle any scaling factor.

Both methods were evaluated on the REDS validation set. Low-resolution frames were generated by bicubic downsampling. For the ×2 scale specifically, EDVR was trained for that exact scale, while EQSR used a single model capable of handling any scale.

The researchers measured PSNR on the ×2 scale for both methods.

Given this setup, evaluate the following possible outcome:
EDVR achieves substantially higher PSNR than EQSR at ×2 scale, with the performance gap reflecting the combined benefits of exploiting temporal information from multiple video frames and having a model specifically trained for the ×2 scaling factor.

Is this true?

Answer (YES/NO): YES